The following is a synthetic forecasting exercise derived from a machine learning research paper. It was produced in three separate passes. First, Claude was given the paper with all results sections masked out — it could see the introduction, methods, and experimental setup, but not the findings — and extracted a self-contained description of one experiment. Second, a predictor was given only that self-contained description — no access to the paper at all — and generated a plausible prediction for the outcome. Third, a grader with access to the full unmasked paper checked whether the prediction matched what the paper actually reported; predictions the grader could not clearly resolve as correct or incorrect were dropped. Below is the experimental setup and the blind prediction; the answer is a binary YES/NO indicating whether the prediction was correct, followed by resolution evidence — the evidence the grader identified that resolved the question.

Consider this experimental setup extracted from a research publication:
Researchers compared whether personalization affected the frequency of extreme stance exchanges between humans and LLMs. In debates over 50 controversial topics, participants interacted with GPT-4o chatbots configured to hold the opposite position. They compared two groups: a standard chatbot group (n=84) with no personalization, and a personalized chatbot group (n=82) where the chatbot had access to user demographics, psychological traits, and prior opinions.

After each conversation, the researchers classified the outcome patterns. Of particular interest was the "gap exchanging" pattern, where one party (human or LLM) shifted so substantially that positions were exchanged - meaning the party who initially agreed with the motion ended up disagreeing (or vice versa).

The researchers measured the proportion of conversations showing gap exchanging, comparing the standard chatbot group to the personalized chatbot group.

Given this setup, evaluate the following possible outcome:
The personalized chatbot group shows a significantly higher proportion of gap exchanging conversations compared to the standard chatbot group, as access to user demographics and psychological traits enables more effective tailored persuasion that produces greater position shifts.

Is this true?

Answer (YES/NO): NO